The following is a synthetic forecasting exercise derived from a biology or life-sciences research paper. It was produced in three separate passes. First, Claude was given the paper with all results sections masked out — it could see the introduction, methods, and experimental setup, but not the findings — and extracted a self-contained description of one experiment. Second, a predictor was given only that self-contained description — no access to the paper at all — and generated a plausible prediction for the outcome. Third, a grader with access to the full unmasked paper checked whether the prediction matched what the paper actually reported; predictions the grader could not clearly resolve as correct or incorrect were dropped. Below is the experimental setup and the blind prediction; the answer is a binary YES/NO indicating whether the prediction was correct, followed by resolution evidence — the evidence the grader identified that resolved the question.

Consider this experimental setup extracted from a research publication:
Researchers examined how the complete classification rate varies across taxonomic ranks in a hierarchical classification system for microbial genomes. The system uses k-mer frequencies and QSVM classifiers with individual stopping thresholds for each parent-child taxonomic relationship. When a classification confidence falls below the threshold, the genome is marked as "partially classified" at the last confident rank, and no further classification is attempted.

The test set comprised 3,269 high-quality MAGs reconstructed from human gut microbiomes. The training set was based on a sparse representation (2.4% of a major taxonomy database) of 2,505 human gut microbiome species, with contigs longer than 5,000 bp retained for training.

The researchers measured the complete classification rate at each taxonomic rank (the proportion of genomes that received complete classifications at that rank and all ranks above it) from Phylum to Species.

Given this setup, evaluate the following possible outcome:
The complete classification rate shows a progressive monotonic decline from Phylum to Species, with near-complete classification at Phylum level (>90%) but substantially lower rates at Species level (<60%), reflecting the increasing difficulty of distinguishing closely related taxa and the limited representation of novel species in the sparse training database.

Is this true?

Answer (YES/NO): NO